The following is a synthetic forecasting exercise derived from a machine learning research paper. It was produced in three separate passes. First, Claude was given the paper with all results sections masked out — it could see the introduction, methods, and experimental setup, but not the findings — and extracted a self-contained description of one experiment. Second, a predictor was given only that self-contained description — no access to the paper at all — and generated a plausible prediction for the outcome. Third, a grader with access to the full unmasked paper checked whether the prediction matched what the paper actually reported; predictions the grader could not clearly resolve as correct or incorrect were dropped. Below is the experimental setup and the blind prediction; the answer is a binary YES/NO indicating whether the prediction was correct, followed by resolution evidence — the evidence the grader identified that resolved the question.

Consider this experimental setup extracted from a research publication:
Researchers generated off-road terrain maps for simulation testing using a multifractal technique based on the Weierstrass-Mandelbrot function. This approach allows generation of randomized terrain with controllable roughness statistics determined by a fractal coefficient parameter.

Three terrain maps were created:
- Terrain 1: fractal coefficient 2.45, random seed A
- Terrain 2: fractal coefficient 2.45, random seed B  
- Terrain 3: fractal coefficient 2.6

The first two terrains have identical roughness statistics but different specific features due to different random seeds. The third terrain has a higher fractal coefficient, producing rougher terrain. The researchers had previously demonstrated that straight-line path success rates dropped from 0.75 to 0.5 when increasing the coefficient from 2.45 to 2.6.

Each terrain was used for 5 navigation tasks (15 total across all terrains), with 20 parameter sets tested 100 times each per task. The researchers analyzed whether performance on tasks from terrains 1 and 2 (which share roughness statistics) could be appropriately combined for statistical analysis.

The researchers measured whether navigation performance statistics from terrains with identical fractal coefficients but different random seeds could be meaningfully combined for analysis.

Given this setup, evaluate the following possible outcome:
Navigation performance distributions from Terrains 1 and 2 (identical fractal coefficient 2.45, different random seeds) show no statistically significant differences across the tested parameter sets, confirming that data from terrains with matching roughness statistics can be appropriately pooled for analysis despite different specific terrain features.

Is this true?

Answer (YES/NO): NO